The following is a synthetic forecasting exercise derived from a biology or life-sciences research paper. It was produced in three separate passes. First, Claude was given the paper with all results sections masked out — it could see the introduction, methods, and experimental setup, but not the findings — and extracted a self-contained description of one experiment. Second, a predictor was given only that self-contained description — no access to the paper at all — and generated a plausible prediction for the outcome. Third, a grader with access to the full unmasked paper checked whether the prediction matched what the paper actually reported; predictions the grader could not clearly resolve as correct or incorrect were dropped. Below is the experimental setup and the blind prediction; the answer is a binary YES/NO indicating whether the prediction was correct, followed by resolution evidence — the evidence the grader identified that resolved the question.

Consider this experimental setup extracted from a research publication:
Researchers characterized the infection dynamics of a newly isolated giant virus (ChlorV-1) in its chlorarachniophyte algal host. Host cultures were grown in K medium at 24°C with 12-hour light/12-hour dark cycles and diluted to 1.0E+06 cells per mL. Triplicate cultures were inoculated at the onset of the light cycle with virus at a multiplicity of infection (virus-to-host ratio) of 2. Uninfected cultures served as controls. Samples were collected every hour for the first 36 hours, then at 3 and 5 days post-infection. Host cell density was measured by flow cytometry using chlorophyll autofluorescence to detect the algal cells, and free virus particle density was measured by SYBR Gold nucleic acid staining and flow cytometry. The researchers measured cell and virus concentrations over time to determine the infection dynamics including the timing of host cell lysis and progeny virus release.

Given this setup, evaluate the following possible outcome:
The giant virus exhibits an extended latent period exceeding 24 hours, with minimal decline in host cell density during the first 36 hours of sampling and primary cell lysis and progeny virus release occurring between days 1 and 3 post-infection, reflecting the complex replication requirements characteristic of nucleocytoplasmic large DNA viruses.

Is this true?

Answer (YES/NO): NO